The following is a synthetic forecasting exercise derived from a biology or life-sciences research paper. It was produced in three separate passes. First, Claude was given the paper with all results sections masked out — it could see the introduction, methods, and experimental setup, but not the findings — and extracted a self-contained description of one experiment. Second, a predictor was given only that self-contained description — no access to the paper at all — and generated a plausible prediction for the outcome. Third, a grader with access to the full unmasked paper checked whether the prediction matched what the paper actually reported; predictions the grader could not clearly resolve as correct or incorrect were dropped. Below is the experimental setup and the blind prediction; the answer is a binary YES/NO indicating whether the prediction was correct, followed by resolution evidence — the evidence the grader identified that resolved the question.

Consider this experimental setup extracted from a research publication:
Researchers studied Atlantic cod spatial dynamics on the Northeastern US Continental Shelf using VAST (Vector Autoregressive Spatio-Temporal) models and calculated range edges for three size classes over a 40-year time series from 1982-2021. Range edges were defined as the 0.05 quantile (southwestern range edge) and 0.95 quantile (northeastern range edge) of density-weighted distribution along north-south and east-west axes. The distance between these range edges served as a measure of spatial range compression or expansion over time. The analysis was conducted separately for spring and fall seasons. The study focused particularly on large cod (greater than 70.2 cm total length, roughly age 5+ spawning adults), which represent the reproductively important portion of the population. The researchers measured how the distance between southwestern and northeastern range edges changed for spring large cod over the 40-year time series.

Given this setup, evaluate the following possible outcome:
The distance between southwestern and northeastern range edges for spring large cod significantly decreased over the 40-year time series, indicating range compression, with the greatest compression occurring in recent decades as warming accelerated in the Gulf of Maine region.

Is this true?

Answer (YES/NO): NO